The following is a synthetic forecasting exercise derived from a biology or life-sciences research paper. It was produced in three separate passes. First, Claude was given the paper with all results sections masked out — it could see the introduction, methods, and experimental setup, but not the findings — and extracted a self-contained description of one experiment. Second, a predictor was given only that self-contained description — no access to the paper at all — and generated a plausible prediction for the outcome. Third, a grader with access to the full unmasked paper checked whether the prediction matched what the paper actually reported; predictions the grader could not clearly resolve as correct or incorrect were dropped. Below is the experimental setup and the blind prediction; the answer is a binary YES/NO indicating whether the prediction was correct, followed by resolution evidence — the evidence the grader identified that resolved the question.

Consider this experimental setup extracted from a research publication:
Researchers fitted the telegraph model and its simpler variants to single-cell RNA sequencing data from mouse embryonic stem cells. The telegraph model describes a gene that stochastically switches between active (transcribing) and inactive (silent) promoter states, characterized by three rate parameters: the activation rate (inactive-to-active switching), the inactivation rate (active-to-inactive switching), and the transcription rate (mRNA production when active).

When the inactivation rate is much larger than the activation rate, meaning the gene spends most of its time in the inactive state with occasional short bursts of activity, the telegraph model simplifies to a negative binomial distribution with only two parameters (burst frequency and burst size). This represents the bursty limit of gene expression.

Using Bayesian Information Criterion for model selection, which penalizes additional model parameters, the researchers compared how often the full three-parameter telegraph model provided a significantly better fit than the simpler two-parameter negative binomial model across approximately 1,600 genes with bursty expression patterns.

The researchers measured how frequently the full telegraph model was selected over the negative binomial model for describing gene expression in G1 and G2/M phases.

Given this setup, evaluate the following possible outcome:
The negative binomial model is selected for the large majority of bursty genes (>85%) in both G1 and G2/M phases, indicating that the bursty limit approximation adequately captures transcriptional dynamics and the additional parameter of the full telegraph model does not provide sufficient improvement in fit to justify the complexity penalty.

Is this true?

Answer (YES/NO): YES